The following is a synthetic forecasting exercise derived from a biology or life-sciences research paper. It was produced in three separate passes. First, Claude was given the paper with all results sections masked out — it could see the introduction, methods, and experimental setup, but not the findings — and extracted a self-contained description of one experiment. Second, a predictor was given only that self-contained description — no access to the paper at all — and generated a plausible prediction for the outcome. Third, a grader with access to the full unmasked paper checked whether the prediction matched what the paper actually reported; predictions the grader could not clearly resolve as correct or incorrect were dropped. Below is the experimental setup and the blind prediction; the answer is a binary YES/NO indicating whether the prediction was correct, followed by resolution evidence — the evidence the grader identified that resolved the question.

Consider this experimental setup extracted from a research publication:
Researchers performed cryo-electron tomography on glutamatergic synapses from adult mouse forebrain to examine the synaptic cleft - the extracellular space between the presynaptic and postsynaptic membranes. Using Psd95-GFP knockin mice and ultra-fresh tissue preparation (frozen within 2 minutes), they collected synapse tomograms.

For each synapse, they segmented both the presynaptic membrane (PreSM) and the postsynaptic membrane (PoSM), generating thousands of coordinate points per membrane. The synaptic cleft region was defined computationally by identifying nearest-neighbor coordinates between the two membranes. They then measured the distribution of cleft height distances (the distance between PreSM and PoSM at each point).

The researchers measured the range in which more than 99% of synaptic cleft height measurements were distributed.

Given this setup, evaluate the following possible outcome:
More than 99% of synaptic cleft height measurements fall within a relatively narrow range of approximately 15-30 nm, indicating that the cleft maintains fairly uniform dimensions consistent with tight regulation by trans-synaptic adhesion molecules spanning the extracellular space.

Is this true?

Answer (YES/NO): NO